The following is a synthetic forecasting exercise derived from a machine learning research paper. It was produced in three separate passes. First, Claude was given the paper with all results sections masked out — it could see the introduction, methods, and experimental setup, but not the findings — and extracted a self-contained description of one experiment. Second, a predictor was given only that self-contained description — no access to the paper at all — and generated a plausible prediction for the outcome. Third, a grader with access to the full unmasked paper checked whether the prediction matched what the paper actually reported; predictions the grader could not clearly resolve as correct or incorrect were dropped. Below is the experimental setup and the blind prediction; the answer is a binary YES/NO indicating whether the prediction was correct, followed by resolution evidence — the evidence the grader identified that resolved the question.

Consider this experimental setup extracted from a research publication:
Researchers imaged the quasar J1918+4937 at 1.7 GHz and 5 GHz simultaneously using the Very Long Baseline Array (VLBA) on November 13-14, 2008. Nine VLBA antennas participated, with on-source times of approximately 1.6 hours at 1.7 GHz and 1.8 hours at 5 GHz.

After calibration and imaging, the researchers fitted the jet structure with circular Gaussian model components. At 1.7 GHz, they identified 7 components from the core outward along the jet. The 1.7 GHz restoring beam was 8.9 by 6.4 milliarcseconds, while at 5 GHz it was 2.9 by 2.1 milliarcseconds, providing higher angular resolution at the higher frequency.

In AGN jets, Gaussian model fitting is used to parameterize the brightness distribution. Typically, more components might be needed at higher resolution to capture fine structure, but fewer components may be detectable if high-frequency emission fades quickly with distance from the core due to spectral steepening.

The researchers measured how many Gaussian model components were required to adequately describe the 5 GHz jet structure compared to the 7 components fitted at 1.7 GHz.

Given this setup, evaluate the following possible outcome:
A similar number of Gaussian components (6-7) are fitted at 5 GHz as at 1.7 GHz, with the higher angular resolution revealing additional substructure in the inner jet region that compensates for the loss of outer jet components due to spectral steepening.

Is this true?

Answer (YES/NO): YES